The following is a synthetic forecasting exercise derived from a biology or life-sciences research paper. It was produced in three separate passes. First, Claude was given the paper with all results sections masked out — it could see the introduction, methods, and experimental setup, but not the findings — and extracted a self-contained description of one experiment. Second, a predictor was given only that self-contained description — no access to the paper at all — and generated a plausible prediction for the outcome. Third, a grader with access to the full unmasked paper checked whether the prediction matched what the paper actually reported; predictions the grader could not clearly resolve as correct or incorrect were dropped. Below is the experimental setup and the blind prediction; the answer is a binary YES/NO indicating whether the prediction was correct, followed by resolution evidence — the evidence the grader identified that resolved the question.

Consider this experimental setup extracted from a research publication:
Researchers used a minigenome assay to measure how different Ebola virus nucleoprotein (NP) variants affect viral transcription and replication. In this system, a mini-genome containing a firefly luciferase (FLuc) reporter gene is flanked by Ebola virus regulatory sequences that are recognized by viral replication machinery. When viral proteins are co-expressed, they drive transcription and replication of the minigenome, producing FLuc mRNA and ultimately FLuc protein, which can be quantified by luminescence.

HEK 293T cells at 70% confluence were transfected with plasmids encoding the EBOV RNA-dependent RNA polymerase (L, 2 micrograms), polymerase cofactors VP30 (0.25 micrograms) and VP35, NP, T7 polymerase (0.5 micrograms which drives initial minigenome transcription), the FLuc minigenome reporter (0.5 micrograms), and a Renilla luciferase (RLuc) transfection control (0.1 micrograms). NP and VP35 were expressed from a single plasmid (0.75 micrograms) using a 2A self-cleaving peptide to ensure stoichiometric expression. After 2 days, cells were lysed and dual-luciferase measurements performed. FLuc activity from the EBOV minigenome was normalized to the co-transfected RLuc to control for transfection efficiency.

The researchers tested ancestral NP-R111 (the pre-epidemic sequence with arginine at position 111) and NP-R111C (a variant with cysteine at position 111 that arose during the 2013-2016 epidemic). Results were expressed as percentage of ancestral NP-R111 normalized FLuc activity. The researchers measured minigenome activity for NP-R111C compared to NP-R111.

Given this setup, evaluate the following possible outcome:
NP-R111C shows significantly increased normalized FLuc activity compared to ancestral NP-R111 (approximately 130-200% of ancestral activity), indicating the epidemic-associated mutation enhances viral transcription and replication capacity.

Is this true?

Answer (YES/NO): NO